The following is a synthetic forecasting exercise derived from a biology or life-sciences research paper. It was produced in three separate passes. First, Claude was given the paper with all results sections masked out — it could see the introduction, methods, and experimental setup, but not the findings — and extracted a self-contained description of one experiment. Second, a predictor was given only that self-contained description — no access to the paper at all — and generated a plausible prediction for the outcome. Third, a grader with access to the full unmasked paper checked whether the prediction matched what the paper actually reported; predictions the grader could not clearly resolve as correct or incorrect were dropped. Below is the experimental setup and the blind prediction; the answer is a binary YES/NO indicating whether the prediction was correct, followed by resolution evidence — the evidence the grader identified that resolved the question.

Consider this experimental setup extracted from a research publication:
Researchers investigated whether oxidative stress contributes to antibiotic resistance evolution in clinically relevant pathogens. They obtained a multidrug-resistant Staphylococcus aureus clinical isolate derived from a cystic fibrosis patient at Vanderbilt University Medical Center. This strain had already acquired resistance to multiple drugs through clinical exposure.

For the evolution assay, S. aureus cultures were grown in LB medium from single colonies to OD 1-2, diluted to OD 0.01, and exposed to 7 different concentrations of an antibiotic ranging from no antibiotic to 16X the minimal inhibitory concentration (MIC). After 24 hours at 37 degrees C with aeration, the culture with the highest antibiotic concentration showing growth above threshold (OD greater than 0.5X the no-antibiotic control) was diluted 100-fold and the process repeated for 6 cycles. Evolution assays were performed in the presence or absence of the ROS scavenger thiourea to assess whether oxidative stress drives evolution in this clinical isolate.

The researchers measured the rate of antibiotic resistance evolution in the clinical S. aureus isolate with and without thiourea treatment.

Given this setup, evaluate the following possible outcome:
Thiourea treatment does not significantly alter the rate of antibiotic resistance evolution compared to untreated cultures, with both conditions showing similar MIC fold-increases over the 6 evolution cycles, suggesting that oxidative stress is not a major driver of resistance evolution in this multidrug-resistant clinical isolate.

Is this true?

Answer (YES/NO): NO